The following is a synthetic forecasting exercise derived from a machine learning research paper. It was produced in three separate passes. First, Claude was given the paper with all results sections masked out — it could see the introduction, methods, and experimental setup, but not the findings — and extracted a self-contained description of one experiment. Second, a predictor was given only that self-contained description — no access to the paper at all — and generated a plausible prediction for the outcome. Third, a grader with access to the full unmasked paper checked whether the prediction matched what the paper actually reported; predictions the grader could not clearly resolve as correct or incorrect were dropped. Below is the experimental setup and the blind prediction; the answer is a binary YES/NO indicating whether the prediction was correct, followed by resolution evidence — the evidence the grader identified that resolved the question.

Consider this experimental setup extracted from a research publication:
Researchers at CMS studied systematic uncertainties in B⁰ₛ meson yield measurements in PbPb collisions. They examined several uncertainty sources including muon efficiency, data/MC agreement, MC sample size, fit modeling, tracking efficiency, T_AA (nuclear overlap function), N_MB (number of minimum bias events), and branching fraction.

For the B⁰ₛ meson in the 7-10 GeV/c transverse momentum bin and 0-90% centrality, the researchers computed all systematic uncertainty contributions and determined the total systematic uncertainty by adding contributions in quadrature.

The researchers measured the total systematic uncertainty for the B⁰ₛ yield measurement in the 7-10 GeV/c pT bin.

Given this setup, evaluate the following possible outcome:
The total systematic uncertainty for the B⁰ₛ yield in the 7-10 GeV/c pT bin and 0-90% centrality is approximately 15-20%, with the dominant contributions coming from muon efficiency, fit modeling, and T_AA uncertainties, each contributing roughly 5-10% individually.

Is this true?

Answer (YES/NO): NO